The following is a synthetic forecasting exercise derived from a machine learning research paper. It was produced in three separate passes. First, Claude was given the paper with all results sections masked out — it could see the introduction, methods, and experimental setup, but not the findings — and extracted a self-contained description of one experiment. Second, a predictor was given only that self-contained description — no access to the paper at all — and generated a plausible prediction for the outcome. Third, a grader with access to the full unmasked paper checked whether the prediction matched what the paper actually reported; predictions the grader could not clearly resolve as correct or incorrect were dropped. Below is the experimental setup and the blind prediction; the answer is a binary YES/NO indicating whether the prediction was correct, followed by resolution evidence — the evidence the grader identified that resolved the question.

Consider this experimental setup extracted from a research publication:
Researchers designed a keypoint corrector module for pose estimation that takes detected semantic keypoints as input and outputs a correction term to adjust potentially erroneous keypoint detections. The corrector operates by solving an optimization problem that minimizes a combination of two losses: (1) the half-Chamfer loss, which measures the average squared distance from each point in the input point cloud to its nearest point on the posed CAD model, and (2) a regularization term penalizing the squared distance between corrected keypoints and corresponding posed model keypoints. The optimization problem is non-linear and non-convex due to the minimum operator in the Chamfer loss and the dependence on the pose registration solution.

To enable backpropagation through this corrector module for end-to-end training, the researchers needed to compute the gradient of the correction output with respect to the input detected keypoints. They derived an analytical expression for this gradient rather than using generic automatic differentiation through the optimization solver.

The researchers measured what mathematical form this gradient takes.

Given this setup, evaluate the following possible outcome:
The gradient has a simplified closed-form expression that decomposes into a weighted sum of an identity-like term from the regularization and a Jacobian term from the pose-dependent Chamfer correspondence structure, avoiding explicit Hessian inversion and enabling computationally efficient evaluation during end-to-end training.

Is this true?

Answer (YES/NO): NO